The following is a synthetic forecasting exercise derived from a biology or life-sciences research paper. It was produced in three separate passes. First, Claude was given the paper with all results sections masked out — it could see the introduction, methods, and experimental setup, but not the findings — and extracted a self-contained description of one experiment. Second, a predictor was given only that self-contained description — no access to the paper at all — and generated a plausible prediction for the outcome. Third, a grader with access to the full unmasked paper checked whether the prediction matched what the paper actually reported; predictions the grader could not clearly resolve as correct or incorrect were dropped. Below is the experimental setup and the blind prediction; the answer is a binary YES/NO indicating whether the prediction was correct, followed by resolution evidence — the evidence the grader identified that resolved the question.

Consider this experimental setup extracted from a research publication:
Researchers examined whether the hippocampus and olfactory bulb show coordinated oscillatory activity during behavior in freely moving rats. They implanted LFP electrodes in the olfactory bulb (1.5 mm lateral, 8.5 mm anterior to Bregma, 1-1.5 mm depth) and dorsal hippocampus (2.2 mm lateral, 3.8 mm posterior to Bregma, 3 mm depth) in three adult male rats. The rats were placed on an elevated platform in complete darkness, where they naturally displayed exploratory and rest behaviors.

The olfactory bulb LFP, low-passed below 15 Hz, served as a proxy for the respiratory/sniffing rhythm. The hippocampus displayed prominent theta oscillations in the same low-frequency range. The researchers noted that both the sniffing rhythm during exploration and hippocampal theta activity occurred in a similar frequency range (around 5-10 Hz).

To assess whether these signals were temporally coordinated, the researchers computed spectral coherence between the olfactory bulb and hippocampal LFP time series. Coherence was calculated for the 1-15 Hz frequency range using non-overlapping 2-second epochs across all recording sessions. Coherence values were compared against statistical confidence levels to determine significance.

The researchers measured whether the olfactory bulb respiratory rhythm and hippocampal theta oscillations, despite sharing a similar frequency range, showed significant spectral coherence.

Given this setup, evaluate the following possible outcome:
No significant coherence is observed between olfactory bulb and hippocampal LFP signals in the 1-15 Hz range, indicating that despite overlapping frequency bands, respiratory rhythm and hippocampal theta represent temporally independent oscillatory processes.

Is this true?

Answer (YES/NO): YES